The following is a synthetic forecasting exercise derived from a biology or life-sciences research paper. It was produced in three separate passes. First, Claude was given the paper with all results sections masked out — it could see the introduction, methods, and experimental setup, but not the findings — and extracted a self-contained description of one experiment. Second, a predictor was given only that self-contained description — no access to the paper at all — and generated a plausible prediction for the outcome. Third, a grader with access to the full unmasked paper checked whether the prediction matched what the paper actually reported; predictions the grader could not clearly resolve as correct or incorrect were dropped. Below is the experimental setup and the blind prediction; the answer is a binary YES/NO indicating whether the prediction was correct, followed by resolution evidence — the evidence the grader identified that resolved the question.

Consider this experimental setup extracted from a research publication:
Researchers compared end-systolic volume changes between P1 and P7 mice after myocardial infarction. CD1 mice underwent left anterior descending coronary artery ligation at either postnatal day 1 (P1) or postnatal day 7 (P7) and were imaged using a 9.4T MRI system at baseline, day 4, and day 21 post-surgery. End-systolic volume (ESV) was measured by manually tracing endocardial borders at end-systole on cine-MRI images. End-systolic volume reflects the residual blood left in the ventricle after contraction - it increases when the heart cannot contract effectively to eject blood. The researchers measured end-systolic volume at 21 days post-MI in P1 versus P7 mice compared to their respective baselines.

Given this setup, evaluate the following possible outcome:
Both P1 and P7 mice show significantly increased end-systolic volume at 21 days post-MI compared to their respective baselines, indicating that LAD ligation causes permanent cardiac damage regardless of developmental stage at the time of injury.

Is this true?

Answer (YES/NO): NO